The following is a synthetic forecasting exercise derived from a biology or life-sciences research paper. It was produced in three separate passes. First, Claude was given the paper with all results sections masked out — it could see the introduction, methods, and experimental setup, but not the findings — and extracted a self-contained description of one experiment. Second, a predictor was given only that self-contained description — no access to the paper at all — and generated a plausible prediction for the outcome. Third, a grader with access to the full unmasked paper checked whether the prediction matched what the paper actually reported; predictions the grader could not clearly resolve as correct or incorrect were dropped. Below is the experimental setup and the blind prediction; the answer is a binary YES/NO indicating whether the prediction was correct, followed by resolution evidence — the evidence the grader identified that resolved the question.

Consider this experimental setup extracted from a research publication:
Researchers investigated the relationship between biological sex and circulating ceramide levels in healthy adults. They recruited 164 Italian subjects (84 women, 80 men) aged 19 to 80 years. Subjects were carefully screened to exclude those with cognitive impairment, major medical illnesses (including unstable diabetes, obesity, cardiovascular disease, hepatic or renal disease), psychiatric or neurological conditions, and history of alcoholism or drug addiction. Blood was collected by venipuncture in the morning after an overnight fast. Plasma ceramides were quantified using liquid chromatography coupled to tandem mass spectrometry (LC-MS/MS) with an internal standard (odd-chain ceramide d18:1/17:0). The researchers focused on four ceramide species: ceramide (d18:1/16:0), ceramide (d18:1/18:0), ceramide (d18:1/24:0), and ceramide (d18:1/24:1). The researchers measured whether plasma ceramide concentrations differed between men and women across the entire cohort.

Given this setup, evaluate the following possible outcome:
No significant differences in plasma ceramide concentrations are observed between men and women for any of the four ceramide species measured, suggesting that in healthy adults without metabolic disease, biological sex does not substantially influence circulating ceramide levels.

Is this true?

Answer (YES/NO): NO